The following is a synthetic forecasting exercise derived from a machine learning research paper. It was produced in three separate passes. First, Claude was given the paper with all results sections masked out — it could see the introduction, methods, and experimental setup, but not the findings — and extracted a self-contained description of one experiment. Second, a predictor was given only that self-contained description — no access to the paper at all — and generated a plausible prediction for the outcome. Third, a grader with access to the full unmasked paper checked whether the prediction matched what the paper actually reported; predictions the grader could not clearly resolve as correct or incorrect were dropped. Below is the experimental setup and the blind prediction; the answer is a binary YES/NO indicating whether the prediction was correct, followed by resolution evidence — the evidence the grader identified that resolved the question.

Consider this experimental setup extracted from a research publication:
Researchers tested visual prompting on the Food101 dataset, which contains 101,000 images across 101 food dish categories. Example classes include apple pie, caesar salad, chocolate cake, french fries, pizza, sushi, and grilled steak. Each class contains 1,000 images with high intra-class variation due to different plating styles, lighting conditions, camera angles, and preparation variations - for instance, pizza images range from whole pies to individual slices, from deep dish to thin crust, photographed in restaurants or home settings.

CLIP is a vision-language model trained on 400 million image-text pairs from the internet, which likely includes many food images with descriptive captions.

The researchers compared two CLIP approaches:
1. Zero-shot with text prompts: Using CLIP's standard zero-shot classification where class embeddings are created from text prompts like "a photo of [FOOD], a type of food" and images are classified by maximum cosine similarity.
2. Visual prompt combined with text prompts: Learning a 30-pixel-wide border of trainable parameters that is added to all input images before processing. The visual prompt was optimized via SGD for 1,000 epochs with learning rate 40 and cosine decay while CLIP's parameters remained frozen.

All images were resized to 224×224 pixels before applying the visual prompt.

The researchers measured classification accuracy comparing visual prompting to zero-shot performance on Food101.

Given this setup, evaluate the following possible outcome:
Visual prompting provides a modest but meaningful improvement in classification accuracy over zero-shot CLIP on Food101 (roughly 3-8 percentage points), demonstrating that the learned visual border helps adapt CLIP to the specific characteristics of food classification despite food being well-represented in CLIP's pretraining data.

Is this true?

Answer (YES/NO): NO